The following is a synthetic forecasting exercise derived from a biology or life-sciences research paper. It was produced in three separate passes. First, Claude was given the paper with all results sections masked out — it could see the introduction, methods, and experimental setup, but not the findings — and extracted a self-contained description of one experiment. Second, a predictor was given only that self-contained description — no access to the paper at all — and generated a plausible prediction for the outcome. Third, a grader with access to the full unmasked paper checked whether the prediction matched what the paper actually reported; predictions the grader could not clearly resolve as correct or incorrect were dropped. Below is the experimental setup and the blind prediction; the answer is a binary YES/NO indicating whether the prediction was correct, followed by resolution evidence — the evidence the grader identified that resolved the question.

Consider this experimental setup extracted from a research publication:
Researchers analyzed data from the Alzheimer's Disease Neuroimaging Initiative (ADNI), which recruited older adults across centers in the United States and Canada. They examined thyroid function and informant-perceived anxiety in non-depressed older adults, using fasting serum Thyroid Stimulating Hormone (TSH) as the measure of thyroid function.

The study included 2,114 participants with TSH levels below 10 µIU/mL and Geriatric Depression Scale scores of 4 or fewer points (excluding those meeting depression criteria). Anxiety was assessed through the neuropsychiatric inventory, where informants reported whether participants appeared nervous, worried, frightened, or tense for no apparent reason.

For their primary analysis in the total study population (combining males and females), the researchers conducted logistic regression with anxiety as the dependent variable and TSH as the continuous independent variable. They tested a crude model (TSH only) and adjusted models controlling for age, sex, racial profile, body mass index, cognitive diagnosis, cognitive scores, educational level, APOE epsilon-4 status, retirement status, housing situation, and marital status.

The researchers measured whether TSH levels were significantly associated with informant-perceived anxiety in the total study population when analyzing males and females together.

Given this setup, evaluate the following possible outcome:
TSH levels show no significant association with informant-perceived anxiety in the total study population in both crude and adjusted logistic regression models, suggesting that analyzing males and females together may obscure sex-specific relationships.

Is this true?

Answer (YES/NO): NO